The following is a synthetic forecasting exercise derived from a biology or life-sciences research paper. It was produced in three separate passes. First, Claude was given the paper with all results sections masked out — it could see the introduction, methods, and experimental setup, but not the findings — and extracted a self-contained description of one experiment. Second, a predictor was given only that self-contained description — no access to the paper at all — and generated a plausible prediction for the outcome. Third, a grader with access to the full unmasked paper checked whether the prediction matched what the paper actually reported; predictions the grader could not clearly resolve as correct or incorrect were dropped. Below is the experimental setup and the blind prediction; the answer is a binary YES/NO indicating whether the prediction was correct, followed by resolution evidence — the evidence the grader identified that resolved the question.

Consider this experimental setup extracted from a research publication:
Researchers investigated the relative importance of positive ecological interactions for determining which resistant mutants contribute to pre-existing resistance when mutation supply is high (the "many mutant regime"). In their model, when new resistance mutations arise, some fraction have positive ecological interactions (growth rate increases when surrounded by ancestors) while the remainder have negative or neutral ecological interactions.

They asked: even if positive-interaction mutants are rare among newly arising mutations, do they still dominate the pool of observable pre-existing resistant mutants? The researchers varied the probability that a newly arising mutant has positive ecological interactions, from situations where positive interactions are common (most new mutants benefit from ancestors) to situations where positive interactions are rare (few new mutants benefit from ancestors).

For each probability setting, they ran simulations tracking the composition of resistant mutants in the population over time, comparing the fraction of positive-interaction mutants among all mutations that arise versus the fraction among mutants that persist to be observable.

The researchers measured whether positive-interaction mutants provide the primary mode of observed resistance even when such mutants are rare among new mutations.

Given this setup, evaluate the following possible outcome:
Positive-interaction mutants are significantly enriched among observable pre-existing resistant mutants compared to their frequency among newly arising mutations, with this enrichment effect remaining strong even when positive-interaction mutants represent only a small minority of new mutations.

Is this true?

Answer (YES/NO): YES